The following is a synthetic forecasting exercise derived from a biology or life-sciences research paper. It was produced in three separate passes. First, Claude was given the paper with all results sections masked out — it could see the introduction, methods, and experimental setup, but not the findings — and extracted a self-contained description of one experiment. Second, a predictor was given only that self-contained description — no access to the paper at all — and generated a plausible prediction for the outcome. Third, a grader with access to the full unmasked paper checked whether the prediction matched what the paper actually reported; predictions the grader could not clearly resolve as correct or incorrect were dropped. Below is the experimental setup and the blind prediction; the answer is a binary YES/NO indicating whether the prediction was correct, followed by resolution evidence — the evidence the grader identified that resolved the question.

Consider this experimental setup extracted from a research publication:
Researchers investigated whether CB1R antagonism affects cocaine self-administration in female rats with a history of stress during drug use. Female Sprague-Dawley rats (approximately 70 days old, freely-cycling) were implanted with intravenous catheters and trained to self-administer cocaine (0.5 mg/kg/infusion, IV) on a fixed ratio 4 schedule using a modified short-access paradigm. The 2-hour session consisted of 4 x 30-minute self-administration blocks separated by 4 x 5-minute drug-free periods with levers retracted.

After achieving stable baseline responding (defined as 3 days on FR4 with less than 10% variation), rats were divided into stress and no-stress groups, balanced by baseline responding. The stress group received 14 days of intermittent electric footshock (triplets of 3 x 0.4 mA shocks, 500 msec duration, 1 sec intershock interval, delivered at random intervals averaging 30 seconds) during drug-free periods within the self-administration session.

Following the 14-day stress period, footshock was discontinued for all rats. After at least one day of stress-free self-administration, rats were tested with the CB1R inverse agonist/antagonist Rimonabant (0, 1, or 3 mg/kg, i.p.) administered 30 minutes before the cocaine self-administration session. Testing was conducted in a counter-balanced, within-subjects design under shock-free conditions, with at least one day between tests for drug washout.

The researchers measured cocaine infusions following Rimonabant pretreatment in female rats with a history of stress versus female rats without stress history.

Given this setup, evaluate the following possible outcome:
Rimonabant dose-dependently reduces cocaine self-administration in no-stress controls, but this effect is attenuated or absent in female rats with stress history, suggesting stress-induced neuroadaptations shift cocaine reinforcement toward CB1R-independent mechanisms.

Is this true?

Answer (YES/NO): NO